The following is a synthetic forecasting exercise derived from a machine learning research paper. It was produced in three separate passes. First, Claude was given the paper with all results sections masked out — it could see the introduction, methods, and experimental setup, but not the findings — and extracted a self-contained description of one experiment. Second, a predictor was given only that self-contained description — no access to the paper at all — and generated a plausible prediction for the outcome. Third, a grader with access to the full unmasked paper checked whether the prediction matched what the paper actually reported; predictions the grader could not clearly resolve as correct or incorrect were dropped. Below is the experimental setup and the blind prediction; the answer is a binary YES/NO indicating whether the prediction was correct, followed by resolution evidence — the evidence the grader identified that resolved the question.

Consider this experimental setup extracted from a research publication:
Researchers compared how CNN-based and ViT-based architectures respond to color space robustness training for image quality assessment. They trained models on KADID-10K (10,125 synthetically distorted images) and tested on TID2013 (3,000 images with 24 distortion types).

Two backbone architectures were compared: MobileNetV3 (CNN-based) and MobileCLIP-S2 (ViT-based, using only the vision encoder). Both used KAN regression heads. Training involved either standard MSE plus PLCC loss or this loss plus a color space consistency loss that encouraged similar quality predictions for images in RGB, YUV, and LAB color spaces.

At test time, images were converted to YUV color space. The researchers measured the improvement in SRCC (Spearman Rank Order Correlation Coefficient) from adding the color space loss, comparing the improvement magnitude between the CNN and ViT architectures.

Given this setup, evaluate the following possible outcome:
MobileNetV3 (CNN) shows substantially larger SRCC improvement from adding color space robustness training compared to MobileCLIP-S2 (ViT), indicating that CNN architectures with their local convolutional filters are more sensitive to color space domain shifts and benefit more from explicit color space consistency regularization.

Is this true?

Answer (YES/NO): NO